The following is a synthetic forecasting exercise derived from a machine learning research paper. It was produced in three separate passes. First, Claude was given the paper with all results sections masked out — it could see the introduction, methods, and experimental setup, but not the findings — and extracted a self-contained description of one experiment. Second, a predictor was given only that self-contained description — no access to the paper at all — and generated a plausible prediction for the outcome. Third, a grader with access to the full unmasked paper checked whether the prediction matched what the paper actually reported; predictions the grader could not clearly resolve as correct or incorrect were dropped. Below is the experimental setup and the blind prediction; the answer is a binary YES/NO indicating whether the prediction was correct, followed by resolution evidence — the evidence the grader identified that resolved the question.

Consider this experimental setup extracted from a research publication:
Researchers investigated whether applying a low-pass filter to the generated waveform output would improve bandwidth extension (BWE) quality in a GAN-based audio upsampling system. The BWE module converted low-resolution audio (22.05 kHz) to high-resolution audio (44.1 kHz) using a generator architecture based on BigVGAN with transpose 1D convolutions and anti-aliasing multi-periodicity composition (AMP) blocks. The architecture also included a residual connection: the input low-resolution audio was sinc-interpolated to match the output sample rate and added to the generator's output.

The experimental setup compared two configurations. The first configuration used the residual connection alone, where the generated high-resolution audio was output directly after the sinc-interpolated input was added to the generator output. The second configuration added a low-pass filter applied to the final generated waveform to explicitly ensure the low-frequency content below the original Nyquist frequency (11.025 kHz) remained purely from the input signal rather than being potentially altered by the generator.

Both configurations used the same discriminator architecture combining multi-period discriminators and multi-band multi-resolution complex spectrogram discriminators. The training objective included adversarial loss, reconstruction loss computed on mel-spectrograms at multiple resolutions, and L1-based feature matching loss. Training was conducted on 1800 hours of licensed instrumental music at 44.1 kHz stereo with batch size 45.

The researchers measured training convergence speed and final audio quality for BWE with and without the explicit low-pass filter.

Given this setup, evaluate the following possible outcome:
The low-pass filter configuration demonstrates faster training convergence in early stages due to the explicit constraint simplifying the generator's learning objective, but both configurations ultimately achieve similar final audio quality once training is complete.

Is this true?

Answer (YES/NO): NO